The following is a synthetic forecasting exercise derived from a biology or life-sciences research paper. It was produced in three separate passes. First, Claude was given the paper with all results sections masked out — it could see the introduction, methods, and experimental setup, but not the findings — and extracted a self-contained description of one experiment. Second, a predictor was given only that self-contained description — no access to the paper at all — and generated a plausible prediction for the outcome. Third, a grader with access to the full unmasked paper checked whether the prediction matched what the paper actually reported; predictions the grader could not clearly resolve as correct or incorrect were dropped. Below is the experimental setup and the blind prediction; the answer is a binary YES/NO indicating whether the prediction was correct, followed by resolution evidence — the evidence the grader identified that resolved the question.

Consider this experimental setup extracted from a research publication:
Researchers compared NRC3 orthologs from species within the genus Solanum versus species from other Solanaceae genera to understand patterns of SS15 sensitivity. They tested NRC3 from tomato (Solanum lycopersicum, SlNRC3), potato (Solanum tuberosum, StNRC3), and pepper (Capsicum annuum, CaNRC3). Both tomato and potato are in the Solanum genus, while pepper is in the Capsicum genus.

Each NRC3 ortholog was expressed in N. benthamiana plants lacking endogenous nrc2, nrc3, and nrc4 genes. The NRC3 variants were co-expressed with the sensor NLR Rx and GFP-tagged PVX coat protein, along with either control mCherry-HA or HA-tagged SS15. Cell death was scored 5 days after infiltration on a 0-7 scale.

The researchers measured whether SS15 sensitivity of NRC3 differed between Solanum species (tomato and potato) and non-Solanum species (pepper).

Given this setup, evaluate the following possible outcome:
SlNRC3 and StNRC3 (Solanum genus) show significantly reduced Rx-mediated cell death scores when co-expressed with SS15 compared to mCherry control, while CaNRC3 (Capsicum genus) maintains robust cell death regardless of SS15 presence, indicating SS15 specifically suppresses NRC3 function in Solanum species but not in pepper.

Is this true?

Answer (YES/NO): NO